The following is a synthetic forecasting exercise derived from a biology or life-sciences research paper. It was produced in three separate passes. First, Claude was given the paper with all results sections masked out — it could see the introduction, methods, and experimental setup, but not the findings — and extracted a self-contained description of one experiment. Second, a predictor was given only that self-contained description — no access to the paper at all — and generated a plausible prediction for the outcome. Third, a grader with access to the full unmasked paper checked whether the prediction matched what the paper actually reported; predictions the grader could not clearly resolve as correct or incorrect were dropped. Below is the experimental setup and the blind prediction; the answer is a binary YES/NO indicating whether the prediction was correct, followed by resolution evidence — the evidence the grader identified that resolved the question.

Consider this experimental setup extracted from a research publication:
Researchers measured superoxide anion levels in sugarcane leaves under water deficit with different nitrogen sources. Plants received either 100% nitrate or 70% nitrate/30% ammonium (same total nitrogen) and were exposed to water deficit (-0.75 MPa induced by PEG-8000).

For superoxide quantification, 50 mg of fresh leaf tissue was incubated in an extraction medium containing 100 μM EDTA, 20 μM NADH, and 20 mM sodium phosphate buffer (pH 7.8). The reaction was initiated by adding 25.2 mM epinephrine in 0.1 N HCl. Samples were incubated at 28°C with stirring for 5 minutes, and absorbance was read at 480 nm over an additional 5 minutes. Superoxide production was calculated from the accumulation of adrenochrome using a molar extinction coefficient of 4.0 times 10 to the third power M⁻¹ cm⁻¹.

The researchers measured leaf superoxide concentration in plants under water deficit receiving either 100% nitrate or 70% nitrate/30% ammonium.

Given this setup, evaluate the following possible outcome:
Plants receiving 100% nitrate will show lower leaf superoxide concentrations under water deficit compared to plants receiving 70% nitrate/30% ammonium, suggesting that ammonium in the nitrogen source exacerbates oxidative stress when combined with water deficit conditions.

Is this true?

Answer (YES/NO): YES